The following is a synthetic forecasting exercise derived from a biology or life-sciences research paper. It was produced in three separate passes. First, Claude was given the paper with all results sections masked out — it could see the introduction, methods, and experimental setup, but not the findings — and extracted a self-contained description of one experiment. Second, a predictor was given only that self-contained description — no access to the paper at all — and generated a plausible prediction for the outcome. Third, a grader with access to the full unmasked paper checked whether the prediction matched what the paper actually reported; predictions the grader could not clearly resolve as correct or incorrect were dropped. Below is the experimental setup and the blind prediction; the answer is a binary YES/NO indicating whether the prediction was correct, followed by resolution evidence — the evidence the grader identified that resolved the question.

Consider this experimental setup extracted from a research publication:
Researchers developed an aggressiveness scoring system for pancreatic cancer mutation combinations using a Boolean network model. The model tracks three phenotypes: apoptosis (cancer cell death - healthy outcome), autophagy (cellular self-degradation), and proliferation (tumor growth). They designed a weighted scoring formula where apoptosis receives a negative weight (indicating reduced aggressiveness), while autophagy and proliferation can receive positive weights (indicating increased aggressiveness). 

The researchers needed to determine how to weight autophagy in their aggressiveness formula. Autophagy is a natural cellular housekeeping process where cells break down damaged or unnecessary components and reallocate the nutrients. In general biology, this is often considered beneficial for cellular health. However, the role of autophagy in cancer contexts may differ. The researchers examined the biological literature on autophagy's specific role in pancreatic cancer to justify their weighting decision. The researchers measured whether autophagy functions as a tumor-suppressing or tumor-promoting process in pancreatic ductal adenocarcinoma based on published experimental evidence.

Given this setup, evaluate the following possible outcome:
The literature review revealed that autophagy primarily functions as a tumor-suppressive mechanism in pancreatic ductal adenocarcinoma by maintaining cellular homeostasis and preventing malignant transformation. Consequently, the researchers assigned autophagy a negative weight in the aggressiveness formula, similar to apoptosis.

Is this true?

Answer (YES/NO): NO